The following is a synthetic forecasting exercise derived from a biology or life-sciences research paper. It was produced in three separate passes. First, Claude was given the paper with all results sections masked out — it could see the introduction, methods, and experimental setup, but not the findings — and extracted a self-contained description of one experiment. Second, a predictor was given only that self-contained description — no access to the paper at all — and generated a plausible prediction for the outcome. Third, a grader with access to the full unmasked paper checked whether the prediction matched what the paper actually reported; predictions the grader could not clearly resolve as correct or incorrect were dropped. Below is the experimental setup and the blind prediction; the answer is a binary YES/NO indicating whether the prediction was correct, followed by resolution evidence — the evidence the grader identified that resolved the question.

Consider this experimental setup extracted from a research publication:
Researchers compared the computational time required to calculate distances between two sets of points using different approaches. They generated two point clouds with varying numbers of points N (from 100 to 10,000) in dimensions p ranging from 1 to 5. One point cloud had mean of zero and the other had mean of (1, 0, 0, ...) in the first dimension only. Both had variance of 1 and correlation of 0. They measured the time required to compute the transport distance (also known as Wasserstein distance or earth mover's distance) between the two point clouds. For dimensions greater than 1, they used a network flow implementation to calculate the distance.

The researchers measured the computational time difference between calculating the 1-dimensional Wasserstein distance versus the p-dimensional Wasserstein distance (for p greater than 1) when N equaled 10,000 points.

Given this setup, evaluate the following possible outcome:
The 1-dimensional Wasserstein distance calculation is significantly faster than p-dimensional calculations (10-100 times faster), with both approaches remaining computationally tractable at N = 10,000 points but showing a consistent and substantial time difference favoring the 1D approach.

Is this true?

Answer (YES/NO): NO